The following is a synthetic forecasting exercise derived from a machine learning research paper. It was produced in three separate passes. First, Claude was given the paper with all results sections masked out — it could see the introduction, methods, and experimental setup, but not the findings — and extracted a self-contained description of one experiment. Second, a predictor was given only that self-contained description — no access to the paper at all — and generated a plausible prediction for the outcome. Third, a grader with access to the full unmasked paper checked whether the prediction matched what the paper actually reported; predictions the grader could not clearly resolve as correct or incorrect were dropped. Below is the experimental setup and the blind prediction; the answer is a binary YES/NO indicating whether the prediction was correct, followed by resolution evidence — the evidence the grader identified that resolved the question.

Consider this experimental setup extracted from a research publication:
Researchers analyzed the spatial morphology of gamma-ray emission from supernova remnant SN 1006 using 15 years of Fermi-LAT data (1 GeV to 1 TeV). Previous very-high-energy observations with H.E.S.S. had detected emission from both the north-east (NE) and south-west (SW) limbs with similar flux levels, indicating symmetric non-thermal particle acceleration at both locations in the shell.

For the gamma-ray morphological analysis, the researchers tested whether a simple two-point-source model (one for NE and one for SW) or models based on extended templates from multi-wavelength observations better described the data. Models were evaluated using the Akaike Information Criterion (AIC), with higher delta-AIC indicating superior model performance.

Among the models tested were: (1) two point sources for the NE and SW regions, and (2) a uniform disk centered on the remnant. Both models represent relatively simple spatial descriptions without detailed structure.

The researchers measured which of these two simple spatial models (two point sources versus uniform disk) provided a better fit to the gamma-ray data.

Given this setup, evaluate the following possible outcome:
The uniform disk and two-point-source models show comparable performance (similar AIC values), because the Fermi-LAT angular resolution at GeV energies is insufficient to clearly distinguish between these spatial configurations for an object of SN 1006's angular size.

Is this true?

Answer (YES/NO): NO